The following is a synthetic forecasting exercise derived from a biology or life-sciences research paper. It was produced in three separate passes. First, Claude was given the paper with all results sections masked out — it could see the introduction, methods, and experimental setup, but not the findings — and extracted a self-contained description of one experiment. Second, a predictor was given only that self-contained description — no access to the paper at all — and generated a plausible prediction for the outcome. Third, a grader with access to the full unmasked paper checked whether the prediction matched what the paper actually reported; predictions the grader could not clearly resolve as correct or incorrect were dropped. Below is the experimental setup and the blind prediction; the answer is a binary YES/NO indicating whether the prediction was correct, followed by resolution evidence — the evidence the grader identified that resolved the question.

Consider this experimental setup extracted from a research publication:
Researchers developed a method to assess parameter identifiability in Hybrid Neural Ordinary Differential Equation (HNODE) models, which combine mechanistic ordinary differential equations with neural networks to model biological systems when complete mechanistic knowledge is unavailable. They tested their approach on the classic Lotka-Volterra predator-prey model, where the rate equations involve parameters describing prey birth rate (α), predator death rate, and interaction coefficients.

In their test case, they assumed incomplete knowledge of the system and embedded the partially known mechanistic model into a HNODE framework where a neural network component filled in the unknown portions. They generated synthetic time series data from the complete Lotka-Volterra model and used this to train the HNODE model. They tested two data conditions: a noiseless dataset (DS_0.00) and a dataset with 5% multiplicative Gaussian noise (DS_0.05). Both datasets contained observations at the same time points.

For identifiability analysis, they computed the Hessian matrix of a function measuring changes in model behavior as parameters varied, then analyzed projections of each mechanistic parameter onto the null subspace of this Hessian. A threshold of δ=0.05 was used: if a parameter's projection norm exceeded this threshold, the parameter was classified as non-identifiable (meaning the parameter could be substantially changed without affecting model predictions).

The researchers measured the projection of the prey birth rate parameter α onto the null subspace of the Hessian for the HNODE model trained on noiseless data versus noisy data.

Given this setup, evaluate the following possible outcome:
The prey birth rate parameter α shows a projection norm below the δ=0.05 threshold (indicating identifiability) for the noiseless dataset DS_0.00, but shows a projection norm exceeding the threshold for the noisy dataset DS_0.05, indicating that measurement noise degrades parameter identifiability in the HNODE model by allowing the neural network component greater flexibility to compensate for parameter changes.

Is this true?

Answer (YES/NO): NO